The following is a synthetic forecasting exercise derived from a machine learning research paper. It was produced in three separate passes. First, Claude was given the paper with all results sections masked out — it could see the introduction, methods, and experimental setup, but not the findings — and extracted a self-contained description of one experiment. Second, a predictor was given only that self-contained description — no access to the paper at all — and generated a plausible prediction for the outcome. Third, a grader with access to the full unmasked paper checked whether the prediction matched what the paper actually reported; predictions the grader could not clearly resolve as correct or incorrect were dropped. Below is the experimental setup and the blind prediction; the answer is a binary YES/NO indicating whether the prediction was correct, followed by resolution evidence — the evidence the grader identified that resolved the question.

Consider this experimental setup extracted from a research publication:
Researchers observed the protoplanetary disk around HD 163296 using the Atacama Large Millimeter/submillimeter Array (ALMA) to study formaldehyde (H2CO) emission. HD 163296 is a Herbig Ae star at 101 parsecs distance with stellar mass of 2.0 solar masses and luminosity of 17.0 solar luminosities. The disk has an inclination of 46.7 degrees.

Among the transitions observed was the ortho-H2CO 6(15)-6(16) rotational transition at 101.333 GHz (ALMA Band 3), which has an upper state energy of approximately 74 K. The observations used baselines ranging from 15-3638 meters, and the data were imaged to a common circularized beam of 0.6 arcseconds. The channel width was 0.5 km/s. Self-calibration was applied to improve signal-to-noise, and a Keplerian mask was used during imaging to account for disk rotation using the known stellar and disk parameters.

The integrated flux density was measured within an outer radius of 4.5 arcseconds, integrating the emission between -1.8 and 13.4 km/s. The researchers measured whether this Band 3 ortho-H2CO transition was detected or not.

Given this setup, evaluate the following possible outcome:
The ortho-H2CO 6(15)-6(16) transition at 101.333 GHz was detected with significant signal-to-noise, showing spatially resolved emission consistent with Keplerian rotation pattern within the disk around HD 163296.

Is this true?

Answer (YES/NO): NO